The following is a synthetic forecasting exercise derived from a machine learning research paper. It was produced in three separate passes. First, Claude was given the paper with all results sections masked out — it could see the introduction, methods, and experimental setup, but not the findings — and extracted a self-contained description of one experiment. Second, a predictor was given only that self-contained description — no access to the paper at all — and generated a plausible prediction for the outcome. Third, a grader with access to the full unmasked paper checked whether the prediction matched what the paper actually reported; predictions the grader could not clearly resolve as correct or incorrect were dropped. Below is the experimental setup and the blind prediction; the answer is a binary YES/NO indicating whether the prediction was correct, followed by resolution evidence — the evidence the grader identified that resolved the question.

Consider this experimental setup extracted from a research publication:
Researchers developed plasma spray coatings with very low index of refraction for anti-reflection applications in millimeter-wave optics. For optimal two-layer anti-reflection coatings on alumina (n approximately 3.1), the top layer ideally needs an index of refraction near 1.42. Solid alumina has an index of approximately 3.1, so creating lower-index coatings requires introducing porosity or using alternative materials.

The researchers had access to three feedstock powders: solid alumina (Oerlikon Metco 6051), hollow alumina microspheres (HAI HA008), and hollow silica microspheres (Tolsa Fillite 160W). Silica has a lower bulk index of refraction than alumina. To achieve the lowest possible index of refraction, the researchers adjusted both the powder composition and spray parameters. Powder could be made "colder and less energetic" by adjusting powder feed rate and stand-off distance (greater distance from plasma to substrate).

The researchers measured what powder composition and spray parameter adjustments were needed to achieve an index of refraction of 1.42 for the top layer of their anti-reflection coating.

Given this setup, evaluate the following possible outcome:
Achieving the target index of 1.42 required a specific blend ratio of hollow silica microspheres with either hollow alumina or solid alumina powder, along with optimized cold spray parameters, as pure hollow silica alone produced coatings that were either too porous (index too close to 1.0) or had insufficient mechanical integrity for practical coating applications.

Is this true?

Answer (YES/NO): NO